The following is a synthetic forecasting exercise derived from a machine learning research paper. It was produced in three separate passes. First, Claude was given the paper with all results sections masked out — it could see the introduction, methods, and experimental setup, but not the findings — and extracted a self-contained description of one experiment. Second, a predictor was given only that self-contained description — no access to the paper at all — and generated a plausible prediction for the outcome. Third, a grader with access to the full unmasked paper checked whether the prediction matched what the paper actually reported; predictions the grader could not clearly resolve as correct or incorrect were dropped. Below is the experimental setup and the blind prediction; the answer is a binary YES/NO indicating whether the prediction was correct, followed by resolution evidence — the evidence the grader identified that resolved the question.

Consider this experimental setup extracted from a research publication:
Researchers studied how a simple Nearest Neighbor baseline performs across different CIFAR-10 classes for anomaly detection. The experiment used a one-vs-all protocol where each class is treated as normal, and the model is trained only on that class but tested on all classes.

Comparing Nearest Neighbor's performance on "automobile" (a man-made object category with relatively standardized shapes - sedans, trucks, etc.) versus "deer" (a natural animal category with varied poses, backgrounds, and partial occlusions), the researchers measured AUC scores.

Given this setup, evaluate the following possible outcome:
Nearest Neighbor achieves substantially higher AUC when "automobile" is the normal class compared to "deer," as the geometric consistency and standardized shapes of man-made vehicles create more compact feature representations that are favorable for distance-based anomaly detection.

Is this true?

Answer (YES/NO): NO